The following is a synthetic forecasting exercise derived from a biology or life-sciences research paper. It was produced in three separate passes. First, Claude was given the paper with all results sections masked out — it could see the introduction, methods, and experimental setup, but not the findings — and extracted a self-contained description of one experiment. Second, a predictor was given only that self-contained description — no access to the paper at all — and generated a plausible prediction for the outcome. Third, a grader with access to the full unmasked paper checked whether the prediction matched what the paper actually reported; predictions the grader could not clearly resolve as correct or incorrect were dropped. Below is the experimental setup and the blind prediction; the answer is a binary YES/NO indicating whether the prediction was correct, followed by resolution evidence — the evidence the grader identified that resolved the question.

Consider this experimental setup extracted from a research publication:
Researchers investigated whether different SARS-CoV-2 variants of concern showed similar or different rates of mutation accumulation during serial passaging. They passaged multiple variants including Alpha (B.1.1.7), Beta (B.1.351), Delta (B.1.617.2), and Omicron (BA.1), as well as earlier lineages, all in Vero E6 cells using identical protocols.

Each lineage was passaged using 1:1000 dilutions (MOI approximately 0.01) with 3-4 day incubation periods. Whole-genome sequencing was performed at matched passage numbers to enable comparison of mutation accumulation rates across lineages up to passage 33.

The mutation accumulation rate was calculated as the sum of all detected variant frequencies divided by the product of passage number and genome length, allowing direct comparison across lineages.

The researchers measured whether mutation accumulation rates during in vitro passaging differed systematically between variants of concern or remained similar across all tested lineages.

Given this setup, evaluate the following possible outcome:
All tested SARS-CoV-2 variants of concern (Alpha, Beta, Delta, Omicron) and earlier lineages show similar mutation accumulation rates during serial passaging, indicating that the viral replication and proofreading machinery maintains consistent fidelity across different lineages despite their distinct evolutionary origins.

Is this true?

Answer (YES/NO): NO